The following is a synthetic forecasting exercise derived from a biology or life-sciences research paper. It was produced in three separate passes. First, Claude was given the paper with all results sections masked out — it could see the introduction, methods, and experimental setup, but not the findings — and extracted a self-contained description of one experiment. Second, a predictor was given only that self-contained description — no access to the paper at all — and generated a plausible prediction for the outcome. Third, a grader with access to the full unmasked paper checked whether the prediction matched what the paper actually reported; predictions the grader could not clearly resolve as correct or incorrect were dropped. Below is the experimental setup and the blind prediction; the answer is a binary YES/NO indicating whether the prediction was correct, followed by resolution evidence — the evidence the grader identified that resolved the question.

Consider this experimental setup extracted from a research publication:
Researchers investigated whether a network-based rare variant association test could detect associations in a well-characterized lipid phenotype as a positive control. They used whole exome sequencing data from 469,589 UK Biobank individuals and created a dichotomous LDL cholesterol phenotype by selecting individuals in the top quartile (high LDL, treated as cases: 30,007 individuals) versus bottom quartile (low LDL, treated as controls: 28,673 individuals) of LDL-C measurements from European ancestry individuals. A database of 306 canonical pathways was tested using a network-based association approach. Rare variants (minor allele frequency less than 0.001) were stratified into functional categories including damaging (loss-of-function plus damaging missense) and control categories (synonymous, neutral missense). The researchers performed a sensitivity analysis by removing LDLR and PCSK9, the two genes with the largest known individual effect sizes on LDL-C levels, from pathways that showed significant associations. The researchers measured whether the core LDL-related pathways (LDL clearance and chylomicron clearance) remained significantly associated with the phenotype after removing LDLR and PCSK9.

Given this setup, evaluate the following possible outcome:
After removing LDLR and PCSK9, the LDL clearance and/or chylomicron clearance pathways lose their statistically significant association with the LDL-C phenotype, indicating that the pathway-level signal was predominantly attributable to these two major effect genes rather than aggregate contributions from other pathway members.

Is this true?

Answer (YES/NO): NO